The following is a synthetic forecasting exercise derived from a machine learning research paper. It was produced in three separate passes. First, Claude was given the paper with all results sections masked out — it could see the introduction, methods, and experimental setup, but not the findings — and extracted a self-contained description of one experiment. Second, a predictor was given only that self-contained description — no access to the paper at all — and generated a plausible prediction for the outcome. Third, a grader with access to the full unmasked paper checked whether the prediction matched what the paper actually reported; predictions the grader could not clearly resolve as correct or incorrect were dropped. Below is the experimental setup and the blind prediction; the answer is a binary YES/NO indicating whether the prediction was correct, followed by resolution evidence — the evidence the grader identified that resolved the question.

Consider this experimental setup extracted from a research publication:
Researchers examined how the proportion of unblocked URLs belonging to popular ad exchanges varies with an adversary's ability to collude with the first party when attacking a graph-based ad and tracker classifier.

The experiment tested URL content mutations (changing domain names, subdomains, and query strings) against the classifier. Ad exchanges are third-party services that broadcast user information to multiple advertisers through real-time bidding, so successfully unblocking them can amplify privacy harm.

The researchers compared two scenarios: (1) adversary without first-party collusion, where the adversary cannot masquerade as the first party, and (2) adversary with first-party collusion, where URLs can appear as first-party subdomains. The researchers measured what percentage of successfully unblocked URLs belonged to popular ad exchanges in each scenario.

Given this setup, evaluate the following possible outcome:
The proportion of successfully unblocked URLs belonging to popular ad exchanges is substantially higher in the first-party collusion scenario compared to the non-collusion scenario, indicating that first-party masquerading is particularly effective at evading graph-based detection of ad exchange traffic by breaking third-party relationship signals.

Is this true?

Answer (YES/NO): YES